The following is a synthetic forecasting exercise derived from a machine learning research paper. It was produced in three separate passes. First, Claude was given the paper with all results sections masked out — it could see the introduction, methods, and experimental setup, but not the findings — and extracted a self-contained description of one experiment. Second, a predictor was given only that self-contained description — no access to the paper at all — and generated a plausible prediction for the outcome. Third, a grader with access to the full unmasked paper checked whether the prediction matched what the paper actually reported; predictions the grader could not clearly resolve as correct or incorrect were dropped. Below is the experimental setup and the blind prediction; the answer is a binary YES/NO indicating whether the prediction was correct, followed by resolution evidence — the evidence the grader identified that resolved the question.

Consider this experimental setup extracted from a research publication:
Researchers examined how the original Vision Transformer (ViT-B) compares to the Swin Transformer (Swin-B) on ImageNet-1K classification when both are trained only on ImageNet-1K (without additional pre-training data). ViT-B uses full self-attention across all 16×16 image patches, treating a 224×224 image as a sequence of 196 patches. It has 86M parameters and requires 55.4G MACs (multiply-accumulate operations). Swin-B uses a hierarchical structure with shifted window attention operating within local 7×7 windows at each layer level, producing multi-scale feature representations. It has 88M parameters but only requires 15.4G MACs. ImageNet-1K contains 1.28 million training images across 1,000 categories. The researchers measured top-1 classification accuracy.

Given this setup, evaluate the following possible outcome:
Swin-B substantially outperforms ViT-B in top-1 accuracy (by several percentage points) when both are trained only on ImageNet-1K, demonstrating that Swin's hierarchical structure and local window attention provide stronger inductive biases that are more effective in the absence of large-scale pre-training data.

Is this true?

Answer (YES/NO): YES